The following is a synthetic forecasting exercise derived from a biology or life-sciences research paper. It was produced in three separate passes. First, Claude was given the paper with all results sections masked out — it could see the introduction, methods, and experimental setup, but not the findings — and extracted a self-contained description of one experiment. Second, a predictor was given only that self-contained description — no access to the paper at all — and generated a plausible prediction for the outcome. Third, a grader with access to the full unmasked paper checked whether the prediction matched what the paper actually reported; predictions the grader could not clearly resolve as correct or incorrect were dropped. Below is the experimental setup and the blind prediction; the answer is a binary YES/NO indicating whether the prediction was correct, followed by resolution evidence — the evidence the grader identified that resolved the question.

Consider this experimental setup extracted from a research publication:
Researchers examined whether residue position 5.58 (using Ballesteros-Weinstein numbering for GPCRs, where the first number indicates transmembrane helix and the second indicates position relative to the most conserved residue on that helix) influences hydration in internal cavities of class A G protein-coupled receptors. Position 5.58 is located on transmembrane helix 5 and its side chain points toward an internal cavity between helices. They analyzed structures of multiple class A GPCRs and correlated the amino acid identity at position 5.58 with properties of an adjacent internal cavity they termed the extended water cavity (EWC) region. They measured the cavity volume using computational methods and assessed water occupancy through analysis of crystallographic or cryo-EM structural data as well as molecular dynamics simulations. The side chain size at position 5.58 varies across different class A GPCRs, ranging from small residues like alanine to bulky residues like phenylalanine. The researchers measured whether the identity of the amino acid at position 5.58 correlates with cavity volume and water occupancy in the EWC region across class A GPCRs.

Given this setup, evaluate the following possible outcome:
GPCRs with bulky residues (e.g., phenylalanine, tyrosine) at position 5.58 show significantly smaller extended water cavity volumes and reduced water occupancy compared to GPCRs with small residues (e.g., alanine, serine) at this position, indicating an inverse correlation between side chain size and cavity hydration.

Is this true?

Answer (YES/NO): YES